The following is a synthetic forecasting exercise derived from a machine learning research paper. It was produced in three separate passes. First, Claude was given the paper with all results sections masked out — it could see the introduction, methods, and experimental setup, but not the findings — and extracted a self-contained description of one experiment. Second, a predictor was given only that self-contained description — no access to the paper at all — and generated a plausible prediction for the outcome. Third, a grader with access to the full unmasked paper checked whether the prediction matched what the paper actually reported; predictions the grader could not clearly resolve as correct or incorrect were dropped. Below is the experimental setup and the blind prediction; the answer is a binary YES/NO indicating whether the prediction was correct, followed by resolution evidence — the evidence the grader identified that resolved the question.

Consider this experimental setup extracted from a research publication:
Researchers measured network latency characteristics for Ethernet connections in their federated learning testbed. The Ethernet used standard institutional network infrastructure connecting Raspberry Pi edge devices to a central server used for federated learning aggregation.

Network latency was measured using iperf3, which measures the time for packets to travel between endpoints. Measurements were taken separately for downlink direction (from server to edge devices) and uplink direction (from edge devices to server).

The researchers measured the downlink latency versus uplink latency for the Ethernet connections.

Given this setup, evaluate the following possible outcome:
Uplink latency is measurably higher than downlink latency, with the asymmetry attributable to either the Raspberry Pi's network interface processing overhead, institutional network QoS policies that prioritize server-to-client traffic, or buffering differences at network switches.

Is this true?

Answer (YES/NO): YES